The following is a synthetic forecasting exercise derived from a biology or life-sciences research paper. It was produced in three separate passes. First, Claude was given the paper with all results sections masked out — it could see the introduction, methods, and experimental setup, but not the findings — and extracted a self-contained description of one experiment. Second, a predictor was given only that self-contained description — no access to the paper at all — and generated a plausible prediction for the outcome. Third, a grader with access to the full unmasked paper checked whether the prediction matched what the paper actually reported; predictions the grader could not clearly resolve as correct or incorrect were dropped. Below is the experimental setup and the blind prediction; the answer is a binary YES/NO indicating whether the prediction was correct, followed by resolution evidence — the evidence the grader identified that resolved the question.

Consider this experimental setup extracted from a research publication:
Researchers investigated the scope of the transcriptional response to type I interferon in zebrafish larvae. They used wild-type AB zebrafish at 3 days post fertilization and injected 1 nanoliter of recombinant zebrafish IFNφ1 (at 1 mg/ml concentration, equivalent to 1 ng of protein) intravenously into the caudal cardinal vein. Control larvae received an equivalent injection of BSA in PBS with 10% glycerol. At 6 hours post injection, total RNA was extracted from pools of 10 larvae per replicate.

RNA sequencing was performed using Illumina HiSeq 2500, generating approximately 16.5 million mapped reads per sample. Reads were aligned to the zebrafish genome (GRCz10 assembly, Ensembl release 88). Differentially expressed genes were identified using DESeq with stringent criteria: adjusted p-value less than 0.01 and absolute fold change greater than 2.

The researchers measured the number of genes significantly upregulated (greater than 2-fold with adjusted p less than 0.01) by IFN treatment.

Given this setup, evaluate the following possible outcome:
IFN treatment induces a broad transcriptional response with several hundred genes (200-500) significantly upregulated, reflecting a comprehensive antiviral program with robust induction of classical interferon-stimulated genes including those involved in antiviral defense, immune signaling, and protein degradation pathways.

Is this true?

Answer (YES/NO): YES